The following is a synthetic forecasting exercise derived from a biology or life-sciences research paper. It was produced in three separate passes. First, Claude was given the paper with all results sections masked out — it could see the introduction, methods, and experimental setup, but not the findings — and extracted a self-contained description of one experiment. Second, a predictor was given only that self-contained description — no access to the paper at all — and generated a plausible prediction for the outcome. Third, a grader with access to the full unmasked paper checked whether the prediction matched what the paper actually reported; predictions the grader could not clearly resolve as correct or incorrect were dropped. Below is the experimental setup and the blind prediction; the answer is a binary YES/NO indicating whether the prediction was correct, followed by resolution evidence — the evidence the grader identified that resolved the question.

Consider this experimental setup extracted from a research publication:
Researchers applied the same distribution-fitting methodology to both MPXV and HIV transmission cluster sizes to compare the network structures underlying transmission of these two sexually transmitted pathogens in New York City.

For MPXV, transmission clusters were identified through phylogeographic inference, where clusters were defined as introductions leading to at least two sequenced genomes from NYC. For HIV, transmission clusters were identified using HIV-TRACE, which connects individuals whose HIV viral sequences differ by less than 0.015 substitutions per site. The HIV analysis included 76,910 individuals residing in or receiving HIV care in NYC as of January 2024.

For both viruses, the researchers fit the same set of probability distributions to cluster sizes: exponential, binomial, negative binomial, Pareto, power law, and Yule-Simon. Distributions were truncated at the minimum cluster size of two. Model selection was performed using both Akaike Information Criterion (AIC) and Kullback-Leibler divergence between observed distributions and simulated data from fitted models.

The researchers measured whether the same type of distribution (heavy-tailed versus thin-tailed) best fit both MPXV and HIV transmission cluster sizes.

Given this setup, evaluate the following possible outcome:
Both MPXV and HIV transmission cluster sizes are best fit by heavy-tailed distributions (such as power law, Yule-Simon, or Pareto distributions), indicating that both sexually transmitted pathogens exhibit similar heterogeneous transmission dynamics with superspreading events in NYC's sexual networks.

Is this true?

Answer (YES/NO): YES